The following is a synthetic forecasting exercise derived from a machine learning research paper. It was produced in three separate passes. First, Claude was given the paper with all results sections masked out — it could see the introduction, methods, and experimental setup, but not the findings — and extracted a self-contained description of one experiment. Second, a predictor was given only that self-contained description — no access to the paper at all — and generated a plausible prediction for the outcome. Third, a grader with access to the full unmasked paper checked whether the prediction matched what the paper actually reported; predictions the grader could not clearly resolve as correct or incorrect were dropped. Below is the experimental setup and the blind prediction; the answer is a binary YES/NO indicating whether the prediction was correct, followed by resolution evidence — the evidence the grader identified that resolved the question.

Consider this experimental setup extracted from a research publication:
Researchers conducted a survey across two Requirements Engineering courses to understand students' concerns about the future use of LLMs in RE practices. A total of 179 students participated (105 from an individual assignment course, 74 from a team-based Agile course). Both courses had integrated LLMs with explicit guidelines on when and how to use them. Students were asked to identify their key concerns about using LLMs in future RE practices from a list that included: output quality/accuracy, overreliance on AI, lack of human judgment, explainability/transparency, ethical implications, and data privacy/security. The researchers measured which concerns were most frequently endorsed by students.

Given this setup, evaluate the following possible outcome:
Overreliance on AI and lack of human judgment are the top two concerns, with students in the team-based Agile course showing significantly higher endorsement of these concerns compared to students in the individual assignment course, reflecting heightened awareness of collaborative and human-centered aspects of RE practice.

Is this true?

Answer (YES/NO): NO